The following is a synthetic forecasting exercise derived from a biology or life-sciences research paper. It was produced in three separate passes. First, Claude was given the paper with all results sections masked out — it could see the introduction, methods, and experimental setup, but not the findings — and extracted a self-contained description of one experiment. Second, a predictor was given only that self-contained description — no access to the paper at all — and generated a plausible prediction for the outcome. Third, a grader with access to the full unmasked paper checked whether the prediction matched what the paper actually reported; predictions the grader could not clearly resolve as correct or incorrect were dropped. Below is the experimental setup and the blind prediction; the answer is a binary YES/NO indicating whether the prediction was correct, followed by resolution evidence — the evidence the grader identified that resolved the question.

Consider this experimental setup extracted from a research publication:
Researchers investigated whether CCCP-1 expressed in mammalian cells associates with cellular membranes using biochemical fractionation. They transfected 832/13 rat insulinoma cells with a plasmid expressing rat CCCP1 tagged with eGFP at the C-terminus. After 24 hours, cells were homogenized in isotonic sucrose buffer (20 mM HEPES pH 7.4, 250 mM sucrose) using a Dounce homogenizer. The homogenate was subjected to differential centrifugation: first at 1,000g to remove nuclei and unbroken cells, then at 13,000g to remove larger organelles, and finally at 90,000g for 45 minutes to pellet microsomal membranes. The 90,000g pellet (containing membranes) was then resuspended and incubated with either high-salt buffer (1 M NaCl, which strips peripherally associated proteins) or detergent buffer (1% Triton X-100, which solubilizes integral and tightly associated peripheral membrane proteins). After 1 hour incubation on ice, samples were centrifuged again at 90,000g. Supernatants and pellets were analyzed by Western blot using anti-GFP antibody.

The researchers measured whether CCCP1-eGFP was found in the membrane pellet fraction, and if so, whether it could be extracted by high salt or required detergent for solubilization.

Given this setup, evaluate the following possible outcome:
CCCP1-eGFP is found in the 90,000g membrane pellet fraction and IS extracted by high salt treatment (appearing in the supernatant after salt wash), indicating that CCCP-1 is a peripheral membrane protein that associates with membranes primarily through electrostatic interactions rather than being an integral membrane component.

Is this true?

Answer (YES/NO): YES